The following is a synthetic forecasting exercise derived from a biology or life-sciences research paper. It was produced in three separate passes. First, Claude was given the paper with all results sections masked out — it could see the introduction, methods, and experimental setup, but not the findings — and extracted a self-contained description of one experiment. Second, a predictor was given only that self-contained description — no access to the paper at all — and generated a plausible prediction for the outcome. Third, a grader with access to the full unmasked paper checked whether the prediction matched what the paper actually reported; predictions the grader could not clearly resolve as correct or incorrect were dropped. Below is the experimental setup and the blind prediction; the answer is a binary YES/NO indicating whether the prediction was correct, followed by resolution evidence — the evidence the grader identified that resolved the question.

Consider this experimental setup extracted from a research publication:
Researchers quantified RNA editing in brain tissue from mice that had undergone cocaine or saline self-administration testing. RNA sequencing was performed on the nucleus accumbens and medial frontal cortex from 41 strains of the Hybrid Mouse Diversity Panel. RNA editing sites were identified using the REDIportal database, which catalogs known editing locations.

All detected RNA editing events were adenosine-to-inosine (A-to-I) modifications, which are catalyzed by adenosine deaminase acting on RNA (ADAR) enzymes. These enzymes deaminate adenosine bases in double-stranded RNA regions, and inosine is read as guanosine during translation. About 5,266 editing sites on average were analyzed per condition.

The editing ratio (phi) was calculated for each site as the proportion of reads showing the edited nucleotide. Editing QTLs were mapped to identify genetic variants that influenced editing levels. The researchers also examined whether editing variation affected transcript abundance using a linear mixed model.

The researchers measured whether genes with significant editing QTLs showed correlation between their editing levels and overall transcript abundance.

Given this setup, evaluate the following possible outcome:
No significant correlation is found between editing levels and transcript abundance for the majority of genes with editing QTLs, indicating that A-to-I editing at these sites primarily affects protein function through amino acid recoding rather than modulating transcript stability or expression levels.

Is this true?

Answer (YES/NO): NO